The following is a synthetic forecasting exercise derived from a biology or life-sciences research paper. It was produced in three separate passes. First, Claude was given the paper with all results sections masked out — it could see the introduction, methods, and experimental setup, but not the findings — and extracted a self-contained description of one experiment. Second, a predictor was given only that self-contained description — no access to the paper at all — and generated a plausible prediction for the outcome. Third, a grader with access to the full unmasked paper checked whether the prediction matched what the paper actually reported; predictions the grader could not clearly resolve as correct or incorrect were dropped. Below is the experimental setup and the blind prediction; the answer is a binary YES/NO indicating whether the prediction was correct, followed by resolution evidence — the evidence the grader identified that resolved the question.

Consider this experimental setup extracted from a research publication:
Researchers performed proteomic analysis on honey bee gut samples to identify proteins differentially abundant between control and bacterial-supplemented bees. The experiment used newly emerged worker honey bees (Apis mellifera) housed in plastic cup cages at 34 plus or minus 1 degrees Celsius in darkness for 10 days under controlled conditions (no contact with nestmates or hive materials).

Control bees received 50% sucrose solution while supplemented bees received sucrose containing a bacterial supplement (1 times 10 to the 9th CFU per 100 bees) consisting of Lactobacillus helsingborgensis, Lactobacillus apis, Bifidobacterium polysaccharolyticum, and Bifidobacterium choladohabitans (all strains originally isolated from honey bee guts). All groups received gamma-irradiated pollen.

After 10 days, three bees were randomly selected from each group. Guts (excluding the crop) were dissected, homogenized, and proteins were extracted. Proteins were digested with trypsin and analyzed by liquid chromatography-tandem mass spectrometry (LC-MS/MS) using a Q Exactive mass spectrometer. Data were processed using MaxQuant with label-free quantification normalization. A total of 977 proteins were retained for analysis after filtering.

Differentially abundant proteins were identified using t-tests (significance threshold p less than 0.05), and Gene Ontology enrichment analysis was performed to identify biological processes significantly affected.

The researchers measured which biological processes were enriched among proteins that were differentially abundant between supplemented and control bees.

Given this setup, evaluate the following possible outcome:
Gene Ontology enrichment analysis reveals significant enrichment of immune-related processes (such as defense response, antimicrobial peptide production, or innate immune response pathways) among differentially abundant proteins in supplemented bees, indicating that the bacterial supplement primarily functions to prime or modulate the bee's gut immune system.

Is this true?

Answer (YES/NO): YES